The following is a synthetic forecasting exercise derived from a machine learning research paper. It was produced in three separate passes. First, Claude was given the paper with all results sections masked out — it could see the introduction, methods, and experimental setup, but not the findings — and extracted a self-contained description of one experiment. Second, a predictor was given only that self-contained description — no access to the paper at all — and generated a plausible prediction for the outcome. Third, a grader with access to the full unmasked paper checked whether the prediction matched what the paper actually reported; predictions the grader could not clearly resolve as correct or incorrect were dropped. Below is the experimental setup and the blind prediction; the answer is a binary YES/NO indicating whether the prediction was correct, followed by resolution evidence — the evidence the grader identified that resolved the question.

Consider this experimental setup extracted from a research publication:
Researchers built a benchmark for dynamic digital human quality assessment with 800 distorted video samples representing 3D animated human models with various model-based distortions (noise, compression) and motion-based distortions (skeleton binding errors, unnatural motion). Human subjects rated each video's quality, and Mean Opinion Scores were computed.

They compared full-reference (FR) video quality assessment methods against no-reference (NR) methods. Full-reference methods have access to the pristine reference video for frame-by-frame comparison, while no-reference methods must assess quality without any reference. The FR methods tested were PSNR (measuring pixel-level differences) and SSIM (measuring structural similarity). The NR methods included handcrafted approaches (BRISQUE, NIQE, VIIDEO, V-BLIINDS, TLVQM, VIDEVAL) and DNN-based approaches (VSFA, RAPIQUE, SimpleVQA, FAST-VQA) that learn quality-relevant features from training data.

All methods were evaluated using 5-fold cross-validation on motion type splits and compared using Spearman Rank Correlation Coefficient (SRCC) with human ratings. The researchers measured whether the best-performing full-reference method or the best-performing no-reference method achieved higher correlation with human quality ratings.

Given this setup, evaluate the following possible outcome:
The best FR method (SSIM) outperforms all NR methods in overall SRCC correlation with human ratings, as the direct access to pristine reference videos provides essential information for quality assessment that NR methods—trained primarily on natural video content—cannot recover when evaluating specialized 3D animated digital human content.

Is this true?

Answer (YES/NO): NO